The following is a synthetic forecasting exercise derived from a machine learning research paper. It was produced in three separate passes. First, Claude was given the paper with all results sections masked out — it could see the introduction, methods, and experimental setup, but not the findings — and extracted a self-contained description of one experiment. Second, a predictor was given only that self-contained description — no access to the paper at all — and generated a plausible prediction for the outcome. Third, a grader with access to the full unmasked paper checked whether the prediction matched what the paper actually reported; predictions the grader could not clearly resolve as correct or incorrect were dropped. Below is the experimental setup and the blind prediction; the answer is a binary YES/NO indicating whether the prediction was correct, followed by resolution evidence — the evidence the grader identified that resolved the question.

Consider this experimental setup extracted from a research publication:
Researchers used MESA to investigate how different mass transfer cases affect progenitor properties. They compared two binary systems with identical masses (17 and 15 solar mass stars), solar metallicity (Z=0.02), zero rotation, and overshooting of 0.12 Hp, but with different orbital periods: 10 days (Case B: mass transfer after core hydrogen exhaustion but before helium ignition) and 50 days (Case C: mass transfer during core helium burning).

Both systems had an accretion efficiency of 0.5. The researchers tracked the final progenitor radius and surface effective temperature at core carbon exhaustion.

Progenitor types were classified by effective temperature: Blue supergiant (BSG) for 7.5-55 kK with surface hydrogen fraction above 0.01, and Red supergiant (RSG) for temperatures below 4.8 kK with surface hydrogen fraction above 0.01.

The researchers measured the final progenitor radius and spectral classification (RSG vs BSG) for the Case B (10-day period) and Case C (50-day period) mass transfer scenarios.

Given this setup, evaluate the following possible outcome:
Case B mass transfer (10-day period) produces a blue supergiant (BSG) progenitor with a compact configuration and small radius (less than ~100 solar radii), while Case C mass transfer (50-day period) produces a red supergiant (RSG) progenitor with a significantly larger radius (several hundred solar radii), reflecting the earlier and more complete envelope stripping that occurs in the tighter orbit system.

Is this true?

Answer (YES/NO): NO